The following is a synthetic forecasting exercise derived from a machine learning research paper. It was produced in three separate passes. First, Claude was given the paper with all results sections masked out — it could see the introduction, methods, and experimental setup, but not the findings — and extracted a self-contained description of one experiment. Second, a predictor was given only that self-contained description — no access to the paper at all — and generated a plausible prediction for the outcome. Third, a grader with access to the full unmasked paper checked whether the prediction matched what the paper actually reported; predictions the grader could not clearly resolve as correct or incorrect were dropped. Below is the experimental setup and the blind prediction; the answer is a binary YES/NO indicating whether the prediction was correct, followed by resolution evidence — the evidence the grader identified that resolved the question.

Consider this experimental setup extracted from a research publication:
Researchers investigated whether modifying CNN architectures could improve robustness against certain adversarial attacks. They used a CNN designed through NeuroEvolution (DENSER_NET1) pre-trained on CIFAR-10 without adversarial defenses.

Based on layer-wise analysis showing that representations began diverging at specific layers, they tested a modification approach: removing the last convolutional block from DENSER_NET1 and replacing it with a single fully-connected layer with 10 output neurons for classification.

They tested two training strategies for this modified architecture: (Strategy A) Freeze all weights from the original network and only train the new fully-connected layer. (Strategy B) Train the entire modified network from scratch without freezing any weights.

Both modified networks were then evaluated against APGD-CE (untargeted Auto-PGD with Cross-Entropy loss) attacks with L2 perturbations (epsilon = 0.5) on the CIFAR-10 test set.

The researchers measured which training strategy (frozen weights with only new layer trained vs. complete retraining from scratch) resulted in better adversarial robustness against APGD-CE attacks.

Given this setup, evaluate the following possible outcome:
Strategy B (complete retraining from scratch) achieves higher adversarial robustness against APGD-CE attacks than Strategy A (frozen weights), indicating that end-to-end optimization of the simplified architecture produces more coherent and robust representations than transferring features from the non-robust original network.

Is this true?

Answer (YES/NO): NO